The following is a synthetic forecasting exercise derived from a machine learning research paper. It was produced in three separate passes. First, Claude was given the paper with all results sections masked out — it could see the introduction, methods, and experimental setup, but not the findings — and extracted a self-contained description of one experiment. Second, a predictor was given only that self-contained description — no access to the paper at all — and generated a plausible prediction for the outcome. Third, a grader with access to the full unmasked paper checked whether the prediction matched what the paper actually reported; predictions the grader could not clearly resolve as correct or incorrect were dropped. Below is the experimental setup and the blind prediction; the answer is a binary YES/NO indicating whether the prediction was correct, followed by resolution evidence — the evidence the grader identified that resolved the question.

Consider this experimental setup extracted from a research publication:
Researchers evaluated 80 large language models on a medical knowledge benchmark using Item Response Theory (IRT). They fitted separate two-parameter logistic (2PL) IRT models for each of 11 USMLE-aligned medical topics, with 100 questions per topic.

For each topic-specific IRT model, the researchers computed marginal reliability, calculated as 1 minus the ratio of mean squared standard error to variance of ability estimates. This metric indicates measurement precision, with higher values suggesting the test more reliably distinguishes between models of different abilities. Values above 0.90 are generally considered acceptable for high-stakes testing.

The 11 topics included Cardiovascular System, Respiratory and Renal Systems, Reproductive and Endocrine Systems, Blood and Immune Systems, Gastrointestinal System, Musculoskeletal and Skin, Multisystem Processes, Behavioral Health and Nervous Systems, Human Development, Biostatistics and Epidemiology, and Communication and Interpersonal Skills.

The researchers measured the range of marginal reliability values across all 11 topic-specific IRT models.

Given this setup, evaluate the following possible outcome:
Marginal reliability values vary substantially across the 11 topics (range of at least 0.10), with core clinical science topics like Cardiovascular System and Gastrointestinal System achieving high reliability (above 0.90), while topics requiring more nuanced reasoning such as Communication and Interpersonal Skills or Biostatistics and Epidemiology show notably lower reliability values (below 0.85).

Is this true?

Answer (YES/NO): NO